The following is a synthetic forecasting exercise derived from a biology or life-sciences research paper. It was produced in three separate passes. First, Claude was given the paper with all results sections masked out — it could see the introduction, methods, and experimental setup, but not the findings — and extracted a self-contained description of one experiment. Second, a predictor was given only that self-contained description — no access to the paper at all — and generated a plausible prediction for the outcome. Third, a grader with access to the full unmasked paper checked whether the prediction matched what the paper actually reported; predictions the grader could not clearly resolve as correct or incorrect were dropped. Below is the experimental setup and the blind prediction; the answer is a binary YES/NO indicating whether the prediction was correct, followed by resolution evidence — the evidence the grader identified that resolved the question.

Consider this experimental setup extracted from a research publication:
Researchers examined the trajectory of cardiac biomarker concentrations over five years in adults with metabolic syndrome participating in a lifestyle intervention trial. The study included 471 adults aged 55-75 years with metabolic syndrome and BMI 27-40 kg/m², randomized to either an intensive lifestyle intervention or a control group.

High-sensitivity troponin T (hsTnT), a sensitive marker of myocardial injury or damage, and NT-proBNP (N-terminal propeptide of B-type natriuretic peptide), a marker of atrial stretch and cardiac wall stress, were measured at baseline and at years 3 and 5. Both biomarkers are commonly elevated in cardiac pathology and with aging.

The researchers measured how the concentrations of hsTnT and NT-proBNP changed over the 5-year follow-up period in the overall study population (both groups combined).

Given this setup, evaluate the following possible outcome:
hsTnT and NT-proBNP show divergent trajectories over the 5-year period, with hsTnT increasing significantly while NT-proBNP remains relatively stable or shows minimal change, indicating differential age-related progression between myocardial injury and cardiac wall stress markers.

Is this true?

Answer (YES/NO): NO